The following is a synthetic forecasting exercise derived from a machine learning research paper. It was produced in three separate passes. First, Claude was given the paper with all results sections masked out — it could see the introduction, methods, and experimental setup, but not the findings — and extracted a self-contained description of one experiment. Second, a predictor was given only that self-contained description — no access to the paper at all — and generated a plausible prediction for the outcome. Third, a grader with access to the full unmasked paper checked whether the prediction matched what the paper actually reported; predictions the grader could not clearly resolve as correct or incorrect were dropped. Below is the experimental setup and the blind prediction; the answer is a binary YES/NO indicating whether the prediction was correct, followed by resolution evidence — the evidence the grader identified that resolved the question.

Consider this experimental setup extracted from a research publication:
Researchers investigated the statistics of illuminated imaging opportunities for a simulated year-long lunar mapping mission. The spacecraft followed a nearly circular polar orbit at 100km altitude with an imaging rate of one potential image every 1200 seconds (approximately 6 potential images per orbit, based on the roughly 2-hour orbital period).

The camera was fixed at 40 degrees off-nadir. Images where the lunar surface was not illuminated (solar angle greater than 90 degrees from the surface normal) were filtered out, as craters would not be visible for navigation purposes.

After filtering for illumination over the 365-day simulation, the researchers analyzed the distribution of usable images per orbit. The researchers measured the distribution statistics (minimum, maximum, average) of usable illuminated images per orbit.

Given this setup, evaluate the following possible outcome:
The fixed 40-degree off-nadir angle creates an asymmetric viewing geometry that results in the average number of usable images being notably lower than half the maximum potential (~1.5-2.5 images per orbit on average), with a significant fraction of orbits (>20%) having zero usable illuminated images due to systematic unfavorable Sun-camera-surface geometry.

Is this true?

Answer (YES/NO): NO